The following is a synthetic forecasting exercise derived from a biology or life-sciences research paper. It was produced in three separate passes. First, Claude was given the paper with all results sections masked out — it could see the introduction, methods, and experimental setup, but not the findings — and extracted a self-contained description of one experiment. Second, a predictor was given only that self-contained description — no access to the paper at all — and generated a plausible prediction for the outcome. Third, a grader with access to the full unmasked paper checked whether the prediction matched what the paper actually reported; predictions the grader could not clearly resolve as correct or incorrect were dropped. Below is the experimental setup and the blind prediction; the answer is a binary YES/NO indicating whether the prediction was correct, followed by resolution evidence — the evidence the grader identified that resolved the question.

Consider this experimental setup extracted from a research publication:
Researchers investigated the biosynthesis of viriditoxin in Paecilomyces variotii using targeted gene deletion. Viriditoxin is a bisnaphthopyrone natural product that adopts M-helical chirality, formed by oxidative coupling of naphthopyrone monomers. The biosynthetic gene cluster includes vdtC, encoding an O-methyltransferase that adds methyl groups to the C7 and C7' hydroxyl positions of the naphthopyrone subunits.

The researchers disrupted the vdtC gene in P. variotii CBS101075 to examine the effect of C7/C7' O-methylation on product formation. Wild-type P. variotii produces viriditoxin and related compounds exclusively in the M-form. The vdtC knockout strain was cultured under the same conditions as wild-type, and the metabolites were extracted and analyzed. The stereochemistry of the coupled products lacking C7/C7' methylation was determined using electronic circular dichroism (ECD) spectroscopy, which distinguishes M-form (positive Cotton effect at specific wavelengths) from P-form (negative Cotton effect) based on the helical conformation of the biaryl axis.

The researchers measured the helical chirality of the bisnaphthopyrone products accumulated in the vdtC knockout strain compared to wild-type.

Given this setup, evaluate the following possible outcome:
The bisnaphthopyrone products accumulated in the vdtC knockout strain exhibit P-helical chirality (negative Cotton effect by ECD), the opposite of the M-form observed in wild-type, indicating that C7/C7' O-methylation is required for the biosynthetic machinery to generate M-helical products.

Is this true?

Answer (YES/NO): YES